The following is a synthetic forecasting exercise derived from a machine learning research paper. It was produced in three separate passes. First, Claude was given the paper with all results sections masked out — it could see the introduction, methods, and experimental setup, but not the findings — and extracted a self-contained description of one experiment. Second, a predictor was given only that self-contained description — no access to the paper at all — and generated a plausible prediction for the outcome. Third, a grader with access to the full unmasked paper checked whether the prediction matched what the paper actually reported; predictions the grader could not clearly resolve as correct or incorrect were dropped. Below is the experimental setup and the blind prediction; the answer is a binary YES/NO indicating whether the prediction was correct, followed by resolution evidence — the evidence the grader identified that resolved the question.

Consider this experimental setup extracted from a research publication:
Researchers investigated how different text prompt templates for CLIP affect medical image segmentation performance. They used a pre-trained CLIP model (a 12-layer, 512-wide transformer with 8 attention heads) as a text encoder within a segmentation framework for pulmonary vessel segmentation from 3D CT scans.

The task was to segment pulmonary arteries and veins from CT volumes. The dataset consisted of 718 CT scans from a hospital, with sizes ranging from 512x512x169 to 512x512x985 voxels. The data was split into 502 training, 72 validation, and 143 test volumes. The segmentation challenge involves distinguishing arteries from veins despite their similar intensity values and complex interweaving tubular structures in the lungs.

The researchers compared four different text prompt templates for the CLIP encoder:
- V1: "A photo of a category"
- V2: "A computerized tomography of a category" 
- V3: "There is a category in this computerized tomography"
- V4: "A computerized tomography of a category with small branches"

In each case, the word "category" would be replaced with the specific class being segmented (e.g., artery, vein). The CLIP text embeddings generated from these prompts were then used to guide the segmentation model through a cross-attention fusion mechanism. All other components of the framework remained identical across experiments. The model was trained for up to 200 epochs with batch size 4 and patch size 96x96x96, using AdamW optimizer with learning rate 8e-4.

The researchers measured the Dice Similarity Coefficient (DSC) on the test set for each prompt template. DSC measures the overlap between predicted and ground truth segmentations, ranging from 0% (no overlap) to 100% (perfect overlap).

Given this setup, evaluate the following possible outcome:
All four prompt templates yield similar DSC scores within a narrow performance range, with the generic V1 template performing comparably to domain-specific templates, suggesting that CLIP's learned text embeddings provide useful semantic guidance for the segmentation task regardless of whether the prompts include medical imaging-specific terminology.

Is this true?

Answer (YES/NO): NO